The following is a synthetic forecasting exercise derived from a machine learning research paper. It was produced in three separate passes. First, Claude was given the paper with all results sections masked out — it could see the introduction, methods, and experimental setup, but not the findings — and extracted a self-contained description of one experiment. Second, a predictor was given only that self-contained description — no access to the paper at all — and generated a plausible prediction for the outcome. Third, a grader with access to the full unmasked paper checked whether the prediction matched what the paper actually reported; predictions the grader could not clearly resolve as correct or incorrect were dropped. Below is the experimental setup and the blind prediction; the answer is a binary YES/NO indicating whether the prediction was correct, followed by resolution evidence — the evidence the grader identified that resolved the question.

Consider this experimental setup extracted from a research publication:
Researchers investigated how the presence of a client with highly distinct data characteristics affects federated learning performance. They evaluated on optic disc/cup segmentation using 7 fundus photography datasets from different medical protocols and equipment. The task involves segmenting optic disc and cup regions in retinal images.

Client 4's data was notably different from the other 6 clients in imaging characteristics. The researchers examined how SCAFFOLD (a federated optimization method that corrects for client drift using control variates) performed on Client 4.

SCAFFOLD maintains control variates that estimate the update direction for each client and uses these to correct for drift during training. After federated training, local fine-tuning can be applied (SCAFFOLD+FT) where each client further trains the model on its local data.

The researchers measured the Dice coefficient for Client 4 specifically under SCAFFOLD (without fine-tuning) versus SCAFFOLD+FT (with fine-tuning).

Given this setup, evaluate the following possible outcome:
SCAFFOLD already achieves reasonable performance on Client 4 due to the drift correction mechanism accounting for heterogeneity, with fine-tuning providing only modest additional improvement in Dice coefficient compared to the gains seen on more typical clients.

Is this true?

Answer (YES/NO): NO